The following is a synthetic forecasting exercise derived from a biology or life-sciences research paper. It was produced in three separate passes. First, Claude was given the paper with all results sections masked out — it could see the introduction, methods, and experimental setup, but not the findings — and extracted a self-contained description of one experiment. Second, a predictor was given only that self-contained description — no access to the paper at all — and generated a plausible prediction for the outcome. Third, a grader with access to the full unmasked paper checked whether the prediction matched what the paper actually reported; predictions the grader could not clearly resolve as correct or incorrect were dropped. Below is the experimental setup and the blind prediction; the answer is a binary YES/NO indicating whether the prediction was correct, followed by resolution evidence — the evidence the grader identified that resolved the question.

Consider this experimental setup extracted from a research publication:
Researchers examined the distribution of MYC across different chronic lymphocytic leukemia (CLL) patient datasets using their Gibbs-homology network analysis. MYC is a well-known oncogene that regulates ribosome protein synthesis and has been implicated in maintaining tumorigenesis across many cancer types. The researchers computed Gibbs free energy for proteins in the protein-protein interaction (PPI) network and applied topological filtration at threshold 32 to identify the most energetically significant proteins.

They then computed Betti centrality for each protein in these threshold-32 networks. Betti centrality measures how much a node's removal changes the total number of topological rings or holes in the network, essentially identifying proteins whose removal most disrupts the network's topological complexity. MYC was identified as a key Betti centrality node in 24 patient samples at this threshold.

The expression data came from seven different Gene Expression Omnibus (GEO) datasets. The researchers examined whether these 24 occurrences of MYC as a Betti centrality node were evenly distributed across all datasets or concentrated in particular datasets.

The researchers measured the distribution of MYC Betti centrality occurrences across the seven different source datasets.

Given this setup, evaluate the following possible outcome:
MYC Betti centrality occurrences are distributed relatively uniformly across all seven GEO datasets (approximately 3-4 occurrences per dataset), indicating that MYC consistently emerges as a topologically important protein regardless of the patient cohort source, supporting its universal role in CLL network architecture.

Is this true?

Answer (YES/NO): NO